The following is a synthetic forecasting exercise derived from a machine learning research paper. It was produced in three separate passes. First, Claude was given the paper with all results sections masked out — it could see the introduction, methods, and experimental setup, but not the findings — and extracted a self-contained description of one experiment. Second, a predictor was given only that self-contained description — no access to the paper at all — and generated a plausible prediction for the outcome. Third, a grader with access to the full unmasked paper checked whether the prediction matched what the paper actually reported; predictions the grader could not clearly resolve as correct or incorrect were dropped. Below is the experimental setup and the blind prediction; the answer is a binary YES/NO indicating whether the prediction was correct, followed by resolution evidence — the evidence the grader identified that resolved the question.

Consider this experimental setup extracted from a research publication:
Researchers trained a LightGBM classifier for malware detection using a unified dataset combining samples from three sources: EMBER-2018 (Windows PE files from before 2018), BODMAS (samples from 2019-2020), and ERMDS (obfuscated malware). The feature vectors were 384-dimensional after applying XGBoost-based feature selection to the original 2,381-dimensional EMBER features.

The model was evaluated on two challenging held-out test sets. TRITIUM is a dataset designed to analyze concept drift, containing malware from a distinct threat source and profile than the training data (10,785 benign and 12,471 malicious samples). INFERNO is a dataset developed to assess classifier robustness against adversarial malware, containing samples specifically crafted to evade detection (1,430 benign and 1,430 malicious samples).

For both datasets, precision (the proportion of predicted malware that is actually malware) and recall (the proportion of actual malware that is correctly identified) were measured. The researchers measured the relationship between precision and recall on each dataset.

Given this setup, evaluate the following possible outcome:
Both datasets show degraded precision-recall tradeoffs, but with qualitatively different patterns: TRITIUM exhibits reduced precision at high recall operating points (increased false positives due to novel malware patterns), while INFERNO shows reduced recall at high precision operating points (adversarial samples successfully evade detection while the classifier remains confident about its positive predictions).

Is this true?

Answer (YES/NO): NO